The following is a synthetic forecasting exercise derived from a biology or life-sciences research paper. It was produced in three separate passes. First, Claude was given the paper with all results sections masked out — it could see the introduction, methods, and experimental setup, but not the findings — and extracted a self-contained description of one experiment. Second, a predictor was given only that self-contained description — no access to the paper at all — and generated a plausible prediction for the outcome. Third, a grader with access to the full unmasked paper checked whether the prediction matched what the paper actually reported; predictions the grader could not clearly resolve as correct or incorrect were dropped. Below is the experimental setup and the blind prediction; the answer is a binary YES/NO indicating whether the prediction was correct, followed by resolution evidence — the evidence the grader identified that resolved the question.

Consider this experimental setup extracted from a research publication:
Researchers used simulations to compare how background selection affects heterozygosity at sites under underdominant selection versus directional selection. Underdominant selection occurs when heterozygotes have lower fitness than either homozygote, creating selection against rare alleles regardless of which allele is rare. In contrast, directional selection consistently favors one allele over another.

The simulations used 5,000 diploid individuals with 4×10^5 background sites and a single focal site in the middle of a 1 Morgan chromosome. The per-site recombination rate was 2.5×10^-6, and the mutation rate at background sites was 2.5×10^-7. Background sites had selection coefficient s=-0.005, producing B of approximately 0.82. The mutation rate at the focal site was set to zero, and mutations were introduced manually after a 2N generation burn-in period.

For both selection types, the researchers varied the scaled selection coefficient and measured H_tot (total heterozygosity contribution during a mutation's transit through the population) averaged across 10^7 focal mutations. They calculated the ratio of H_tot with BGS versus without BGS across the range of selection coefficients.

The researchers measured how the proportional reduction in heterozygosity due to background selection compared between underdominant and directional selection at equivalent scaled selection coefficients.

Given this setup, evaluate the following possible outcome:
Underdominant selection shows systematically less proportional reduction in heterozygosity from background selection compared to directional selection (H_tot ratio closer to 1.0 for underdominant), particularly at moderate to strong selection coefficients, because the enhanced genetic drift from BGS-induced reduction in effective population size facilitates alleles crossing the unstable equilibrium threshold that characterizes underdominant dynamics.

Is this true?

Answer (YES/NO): NO